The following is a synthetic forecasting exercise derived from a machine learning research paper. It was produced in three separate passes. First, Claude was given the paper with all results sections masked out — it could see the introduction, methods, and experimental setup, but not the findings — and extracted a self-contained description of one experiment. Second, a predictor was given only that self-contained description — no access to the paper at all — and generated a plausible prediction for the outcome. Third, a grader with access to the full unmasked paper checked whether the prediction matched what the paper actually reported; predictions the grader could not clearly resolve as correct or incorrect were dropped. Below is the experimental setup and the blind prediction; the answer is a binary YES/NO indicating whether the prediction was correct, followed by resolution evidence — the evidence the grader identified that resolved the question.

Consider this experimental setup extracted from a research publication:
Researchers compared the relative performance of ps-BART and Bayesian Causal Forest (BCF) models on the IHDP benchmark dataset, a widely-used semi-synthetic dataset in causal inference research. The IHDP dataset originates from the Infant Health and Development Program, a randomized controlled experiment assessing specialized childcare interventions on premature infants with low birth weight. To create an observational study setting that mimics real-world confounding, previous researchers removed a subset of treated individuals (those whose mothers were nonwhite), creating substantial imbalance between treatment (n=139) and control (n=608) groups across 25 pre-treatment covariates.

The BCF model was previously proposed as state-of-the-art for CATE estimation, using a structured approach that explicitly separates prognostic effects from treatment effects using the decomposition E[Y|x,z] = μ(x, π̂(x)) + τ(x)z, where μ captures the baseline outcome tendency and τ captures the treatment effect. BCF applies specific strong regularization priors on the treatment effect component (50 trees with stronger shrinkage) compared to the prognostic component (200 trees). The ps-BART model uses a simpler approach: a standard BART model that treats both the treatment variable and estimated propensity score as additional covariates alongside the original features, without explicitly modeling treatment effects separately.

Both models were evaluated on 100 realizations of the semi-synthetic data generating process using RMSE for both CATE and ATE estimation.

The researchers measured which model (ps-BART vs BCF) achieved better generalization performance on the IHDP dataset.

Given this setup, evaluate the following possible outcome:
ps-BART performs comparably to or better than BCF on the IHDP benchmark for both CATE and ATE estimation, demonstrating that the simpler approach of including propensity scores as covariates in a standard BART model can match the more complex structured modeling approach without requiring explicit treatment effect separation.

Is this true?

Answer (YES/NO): YES